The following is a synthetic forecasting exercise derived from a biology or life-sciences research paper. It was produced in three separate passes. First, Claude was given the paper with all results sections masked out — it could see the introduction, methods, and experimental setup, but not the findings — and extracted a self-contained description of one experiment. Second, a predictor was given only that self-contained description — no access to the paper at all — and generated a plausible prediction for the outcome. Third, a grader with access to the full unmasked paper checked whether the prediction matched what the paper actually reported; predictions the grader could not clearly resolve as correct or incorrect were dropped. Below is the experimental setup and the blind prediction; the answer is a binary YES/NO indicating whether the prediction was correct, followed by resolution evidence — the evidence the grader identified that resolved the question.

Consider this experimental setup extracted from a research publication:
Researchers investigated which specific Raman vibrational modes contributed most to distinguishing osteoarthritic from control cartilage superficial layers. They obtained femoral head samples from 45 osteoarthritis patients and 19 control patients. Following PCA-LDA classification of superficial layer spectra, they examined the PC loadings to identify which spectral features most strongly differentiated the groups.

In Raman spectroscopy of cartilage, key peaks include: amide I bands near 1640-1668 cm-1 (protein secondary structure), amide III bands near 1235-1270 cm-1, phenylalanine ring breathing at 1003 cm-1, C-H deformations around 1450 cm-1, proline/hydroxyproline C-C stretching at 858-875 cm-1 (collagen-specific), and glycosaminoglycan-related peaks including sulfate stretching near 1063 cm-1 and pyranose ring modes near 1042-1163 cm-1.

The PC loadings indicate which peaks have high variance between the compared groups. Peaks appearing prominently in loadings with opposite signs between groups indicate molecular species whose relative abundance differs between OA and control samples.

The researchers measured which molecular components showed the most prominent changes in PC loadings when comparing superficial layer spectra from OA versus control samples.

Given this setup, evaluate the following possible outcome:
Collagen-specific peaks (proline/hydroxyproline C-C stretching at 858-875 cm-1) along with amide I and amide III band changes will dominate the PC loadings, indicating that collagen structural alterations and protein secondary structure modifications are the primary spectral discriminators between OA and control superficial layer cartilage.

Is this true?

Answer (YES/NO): NO